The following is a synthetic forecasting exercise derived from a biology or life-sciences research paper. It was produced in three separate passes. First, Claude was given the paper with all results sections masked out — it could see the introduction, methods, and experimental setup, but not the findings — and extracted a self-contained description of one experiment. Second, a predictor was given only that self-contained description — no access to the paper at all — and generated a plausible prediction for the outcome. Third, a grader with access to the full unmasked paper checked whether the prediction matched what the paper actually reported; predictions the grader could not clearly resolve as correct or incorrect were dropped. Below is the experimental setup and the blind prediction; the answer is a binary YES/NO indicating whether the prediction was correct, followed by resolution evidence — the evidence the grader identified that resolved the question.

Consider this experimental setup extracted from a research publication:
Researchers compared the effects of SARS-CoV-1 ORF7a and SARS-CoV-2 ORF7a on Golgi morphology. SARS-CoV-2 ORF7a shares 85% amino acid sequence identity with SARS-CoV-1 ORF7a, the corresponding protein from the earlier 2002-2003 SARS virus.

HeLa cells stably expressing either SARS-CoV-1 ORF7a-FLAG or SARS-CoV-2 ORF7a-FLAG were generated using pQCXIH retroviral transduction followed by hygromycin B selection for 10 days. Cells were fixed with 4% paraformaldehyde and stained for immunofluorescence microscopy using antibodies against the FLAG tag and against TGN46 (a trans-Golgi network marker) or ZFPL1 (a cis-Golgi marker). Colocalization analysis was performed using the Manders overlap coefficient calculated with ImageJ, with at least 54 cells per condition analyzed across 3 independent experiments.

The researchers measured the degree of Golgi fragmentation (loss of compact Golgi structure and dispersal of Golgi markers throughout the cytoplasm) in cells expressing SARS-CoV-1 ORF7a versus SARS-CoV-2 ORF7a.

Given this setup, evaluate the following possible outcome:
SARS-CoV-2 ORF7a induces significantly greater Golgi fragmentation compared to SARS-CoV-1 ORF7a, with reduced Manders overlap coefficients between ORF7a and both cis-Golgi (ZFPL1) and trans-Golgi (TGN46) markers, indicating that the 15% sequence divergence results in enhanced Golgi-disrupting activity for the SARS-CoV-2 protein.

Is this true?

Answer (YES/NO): NO